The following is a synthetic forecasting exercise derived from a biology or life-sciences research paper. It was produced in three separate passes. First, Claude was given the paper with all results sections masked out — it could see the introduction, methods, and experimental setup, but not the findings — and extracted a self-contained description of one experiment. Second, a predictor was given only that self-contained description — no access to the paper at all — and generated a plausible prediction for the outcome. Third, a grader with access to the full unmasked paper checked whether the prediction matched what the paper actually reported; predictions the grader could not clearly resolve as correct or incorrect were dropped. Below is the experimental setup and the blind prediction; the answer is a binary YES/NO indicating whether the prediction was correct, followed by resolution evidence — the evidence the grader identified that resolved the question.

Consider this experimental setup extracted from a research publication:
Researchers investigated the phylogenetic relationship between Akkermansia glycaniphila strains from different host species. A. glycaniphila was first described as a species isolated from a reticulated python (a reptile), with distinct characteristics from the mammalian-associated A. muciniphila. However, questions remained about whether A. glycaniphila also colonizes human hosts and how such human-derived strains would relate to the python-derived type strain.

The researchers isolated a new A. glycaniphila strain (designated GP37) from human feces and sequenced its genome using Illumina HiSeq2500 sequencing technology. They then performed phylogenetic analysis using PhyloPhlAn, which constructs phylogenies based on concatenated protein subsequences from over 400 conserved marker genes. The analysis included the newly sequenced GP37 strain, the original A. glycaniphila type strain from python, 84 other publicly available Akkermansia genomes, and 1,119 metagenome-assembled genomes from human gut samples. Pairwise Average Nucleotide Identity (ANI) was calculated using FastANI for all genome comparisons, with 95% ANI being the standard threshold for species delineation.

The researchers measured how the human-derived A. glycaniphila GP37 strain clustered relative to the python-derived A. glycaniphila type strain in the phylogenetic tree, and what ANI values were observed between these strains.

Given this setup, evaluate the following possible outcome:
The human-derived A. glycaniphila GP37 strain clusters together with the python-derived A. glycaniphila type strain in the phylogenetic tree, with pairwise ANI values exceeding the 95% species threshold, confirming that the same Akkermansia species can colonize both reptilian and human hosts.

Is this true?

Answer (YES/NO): YES